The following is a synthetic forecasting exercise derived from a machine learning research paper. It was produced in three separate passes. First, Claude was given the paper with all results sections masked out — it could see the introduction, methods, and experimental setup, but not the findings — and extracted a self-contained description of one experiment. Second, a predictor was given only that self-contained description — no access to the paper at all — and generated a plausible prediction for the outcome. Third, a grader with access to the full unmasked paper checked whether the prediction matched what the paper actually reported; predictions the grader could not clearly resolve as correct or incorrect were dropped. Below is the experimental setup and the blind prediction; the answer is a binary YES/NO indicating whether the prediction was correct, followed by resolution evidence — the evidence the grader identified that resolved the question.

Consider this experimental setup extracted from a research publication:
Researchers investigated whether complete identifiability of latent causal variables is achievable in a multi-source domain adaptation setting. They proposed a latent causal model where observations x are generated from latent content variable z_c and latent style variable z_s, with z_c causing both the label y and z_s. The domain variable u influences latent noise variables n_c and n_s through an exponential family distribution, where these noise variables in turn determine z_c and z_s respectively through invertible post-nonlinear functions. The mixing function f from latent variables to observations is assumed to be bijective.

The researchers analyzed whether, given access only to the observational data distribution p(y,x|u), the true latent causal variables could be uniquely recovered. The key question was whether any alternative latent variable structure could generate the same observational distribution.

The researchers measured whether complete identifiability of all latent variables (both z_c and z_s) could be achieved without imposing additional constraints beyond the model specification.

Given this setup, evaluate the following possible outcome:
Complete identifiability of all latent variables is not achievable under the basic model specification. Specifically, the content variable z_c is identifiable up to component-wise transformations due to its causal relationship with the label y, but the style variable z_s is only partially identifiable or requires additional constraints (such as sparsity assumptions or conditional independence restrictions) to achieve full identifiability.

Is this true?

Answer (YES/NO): NO